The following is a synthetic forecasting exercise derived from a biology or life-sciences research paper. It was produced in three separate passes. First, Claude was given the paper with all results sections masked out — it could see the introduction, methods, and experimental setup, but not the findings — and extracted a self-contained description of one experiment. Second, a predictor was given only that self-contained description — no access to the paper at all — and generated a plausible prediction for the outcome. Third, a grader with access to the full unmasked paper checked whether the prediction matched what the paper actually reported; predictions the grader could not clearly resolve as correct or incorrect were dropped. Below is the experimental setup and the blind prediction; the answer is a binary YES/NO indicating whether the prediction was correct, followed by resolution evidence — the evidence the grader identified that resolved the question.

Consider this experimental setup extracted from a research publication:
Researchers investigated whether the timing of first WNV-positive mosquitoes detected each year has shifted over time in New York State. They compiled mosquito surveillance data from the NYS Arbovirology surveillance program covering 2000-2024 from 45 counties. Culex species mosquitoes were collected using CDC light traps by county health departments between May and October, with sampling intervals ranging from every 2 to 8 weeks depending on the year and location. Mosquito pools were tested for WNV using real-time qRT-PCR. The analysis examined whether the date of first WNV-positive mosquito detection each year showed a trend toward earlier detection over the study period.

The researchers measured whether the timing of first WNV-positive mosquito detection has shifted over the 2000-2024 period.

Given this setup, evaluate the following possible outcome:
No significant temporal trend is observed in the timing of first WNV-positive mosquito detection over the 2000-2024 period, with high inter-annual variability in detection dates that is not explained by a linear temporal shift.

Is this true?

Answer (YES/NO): NO